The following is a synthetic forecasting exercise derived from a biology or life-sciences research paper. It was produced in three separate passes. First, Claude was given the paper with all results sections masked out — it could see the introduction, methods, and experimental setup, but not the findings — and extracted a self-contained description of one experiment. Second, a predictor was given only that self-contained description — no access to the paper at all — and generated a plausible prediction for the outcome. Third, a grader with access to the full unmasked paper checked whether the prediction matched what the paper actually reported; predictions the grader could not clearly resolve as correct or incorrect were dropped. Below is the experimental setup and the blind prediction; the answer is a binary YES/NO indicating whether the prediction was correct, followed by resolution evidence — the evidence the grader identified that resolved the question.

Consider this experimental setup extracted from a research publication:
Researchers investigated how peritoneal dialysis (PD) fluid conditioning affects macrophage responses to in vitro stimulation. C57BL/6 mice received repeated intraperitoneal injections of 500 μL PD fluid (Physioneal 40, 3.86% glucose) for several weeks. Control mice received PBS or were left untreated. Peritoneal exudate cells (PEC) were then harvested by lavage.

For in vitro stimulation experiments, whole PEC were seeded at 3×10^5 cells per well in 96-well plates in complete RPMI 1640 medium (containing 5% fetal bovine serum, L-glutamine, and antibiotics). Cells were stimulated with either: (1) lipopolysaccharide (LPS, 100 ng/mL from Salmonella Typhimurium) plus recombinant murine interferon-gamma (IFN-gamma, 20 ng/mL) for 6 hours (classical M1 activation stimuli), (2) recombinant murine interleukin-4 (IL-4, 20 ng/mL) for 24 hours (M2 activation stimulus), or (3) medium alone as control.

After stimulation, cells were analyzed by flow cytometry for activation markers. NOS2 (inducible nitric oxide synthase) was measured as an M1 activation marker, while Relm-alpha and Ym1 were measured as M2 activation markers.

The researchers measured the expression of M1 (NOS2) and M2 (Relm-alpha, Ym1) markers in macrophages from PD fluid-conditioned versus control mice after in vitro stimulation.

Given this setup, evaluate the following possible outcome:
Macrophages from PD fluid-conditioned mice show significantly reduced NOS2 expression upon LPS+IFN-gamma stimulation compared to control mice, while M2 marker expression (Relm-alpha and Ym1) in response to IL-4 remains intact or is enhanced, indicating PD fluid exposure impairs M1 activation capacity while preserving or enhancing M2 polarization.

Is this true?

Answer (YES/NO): NO